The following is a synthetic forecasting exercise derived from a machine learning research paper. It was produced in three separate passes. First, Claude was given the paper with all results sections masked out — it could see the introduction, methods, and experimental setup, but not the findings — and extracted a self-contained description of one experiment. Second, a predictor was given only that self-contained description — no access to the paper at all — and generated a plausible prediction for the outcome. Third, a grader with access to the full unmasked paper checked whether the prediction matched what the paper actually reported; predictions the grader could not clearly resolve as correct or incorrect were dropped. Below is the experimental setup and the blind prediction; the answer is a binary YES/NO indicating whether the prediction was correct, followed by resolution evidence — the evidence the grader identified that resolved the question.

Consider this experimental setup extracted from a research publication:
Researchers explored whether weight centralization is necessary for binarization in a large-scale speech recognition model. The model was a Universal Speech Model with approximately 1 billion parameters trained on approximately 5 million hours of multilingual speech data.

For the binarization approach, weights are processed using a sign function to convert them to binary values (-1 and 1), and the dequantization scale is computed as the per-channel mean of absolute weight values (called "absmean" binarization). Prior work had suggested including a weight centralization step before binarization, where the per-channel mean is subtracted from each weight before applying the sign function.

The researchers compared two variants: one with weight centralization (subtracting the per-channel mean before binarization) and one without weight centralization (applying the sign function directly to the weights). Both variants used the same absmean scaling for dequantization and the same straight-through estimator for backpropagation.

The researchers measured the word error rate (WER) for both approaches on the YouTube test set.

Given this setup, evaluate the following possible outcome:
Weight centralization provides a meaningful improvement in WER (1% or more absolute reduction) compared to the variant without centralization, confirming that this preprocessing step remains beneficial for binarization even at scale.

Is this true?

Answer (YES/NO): NO